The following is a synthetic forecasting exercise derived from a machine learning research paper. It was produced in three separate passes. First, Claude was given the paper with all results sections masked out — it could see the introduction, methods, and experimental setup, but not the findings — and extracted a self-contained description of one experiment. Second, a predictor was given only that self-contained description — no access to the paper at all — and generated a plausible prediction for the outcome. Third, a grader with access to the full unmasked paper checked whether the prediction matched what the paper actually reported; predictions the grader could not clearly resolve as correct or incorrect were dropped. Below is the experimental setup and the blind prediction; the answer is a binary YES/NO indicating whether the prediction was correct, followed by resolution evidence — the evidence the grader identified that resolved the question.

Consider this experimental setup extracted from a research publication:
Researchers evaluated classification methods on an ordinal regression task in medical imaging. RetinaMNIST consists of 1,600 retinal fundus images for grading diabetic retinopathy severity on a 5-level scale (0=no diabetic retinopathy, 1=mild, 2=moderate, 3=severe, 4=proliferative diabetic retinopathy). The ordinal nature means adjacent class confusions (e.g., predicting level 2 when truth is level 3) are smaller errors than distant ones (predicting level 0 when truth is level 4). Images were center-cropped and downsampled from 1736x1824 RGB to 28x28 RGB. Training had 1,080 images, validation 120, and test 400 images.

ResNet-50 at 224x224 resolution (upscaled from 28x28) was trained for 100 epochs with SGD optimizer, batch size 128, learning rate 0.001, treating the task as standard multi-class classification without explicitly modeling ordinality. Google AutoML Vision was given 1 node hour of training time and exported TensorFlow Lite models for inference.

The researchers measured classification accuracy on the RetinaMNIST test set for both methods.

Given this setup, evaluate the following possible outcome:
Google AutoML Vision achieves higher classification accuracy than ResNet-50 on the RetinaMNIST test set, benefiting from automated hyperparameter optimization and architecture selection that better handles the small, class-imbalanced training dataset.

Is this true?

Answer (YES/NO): NO